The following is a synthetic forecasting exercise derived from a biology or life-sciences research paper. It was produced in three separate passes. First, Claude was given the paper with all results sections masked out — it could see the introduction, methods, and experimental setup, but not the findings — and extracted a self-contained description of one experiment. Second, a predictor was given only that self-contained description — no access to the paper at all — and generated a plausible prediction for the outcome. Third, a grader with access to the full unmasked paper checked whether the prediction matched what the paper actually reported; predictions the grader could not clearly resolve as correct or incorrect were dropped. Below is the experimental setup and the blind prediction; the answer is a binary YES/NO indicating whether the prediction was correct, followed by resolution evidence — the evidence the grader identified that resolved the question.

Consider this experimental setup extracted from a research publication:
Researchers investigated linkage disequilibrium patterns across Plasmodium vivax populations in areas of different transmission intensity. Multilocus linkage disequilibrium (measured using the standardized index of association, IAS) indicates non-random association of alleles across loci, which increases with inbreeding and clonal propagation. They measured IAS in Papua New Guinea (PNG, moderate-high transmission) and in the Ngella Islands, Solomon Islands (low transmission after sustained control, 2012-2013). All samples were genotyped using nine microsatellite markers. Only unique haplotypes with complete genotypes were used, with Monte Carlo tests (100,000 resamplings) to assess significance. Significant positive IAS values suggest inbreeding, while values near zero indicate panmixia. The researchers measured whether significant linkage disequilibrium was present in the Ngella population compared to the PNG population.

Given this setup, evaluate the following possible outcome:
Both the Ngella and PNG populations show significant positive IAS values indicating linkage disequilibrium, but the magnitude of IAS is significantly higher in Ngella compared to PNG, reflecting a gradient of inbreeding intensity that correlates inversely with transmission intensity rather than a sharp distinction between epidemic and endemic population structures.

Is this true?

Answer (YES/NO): NO